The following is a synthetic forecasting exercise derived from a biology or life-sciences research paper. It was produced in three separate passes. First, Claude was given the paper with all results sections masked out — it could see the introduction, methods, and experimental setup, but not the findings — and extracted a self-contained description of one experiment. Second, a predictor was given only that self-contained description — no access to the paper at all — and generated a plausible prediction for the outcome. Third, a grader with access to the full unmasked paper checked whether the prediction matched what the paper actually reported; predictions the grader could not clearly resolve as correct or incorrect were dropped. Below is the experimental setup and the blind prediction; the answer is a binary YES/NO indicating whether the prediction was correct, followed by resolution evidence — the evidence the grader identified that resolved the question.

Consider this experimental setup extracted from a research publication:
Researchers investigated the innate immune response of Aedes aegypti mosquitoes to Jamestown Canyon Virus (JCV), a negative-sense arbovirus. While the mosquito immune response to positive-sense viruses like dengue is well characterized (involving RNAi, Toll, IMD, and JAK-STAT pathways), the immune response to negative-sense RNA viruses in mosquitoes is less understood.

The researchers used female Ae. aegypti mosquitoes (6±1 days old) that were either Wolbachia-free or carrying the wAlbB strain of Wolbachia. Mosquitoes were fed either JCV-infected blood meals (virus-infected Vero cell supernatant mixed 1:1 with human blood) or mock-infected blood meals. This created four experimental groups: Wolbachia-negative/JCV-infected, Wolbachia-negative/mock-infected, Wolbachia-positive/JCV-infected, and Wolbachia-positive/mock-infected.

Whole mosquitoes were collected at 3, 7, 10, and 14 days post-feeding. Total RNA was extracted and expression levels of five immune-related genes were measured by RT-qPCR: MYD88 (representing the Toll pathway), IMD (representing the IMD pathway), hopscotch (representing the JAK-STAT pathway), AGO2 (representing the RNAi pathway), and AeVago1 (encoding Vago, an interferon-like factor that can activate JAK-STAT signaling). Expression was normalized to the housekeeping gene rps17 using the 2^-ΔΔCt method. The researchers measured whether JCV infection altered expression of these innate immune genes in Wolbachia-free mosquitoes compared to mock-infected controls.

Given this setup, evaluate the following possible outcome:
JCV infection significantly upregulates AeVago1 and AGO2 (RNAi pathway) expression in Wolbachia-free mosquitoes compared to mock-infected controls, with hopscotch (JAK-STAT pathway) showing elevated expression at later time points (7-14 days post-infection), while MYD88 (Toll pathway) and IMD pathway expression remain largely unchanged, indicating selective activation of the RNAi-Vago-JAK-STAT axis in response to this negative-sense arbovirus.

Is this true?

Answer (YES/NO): YES